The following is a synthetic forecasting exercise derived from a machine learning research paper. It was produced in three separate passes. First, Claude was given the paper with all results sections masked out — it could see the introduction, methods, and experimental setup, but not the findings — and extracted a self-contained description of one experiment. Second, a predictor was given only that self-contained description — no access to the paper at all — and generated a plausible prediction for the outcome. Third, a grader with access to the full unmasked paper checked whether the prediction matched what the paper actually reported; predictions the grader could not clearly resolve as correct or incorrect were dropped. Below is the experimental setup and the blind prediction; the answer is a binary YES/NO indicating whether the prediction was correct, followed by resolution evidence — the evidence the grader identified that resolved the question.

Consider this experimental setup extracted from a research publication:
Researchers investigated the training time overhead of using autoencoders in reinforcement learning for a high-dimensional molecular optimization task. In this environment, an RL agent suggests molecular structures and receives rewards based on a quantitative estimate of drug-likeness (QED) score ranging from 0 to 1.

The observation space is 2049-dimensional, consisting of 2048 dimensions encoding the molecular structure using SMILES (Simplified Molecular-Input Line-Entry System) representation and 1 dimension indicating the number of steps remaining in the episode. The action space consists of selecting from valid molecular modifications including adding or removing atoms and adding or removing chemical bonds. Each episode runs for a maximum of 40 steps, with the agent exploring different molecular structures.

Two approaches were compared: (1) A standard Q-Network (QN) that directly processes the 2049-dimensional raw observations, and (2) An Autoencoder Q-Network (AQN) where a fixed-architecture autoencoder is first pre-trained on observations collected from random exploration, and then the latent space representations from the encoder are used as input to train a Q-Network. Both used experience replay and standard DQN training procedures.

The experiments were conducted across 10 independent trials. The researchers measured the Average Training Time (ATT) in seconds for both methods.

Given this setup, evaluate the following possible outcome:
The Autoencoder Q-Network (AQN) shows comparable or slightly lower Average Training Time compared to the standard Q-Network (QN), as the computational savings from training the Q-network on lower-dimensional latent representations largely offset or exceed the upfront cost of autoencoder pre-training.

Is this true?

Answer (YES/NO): NO